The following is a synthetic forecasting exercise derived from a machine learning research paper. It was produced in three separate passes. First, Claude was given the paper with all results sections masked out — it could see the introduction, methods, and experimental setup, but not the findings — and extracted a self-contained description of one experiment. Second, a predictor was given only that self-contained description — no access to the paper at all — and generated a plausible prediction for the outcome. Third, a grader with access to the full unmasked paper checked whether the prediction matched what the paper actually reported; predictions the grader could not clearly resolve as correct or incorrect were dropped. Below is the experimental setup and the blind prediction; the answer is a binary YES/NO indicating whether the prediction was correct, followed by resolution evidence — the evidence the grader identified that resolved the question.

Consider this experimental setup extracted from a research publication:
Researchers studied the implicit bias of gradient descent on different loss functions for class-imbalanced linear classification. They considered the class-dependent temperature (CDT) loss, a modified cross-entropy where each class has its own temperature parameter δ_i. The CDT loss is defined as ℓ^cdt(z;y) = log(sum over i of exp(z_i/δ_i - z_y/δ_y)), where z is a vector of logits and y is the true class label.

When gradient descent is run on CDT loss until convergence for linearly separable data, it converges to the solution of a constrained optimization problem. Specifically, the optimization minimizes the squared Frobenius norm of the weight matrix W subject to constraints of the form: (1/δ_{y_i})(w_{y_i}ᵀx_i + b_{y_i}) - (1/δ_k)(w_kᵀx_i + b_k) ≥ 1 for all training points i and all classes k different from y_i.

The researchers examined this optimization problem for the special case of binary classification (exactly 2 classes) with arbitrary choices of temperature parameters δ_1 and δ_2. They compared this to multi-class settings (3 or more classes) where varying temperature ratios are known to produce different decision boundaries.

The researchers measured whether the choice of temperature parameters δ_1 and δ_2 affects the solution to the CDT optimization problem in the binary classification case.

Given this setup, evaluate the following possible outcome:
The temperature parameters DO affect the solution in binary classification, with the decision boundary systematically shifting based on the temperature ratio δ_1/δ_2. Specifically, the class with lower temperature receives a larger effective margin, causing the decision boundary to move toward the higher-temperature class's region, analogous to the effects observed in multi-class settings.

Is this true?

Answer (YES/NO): NO